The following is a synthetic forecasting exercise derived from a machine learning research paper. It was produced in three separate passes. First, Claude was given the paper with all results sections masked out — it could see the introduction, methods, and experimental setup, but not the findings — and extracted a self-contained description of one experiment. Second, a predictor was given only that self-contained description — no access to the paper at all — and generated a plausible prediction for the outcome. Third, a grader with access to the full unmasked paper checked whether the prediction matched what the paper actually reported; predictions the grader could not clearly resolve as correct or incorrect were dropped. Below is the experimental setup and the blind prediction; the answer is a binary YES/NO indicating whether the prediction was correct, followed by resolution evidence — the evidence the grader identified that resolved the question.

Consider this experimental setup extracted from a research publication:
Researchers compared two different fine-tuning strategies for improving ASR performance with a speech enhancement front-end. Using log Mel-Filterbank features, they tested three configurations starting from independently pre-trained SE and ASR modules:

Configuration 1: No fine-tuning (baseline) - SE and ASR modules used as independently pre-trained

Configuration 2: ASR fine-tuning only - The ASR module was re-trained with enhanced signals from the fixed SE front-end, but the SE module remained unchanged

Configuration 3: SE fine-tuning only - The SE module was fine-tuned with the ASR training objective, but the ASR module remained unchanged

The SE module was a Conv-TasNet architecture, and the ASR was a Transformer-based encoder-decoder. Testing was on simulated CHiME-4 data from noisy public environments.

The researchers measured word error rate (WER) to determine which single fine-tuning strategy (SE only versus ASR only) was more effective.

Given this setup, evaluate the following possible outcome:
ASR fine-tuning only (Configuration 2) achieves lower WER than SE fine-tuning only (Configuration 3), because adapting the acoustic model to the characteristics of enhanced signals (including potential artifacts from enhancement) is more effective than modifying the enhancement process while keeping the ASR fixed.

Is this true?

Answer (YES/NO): NO